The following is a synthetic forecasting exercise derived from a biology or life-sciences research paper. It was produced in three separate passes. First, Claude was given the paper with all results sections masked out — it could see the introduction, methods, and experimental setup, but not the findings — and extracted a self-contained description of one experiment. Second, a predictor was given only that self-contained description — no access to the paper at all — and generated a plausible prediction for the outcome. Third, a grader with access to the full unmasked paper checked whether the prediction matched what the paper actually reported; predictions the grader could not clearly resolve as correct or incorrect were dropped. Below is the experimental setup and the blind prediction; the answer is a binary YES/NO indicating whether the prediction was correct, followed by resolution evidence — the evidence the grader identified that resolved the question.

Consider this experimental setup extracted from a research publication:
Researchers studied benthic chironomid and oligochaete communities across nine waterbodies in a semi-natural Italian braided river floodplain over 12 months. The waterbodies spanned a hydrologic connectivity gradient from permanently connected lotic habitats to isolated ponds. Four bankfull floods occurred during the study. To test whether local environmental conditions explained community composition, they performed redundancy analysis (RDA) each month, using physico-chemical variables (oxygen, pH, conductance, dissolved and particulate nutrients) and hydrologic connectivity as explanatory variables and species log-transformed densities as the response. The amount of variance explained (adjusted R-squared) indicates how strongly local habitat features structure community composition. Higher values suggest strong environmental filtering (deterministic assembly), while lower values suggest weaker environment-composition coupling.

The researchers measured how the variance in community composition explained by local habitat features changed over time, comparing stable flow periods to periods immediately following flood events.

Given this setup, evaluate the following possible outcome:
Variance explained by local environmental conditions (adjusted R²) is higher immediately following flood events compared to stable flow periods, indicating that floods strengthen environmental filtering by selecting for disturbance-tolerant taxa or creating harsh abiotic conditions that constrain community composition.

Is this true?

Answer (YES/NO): NO